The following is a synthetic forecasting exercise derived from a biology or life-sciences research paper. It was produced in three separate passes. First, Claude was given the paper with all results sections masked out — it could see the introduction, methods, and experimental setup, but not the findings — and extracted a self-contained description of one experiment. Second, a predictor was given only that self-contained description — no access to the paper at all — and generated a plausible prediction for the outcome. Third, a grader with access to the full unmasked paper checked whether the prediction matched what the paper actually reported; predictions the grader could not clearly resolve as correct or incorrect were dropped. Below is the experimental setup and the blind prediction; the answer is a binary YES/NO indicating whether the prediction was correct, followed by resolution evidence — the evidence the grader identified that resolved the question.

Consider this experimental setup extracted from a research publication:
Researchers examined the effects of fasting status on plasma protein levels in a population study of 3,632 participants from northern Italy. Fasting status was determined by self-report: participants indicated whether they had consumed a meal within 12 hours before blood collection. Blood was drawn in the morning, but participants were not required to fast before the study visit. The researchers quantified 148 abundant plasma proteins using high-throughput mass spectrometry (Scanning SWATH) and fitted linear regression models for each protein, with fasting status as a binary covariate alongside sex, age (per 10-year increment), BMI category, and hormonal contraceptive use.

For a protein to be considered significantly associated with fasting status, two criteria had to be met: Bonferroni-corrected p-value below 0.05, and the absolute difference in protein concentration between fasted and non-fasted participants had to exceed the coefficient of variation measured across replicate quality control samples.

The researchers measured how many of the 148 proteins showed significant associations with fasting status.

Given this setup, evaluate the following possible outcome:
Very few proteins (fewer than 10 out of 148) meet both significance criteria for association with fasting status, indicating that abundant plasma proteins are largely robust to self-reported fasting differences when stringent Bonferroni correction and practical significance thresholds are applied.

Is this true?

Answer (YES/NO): YES